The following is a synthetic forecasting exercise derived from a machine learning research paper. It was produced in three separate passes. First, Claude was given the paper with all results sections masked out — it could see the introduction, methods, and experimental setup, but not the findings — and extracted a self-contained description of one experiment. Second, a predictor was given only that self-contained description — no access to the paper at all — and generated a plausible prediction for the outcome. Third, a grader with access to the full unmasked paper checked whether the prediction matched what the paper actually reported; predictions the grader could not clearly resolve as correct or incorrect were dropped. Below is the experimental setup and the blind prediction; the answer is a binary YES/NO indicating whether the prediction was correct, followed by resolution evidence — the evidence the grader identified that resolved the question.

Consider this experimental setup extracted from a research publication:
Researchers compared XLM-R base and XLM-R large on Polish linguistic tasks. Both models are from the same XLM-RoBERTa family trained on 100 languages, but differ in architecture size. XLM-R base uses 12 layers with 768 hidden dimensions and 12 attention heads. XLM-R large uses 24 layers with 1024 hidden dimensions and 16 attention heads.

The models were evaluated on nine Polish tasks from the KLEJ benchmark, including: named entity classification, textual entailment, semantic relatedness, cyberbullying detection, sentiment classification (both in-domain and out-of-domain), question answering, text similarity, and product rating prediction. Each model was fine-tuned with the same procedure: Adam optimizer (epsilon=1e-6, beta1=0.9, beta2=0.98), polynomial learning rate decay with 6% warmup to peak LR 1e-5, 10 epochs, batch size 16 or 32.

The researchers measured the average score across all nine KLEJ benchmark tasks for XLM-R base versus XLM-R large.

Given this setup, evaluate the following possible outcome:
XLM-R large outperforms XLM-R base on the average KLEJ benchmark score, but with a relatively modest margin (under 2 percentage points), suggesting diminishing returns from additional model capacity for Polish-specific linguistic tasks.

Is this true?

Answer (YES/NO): NO